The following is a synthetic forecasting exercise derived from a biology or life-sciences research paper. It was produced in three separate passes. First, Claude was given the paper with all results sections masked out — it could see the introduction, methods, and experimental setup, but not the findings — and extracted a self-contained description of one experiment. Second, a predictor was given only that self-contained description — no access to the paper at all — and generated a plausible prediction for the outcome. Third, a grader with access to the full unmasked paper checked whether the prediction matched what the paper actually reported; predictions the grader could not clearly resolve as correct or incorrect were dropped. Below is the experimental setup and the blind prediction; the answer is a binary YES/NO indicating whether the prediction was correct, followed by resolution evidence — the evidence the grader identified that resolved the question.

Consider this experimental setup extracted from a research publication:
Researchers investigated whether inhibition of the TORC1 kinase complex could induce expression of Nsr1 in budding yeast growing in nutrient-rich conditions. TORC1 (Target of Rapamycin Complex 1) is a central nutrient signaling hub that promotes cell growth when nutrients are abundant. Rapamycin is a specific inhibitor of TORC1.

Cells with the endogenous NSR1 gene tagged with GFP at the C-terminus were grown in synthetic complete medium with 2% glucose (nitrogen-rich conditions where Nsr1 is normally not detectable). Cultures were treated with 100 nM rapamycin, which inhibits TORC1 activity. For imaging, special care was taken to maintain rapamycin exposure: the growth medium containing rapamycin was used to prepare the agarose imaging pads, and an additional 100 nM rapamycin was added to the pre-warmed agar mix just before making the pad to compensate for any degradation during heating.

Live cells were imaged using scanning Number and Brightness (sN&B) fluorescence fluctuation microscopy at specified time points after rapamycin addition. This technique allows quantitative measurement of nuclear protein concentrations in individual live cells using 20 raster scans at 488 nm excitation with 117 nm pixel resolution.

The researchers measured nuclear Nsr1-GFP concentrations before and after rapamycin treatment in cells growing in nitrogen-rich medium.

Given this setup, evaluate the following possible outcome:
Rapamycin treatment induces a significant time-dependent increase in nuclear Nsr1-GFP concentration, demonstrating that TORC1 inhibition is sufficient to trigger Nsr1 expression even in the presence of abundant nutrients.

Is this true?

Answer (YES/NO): YES